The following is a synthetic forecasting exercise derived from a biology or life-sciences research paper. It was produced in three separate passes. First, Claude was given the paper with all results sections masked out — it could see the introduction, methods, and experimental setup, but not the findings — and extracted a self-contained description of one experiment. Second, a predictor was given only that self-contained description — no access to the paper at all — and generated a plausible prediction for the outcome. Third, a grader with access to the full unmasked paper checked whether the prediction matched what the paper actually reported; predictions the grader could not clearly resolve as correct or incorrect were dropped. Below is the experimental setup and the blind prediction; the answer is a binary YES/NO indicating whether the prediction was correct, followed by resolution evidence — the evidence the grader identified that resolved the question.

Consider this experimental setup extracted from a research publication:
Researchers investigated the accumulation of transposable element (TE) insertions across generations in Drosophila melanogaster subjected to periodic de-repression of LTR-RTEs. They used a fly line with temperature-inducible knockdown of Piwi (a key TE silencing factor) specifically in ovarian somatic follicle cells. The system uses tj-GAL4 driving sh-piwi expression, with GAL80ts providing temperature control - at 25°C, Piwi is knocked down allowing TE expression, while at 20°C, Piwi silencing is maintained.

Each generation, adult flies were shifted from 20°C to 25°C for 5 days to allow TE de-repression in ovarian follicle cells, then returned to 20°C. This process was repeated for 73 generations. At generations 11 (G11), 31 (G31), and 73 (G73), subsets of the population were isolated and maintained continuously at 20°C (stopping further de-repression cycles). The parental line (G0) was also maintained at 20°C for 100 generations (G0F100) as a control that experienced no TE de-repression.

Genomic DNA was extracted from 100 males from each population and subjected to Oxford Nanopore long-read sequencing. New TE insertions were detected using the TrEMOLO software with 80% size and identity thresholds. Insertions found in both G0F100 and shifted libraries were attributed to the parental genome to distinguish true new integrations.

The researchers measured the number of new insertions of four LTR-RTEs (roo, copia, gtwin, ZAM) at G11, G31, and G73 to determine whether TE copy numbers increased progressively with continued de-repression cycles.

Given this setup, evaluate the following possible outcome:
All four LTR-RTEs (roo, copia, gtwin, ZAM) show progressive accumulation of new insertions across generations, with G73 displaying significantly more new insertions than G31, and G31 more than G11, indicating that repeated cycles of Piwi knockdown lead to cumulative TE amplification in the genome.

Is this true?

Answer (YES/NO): NO